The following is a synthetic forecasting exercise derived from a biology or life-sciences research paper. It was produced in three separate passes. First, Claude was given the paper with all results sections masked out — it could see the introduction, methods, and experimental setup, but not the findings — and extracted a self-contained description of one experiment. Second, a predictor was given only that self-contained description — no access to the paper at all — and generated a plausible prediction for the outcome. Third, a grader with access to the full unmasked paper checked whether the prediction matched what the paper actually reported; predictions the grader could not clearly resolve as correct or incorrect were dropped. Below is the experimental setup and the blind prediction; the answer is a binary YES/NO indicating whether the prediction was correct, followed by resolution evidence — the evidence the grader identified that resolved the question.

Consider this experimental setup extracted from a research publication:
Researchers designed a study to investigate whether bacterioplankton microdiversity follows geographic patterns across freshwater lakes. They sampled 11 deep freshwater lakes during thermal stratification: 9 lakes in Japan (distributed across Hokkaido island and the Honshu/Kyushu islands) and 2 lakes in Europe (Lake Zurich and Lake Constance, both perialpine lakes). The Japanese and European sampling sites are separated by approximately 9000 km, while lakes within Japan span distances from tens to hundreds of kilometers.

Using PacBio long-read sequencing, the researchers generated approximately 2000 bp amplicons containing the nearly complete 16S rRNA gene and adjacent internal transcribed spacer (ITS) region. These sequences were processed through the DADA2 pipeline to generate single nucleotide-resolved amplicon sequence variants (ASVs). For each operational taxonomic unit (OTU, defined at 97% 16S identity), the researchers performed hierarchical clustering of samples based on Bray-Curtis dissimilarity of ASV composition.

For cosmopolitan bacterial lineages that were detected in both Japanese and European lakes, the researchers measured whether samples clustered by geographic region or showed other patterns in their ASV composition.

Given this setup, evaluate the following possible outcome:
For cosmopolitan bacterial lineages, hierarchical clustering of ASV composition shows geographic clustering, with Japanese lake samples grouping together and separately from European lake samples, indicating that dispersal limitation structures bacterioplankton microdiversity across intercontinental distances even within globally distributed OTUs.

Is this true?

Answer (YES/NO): YES